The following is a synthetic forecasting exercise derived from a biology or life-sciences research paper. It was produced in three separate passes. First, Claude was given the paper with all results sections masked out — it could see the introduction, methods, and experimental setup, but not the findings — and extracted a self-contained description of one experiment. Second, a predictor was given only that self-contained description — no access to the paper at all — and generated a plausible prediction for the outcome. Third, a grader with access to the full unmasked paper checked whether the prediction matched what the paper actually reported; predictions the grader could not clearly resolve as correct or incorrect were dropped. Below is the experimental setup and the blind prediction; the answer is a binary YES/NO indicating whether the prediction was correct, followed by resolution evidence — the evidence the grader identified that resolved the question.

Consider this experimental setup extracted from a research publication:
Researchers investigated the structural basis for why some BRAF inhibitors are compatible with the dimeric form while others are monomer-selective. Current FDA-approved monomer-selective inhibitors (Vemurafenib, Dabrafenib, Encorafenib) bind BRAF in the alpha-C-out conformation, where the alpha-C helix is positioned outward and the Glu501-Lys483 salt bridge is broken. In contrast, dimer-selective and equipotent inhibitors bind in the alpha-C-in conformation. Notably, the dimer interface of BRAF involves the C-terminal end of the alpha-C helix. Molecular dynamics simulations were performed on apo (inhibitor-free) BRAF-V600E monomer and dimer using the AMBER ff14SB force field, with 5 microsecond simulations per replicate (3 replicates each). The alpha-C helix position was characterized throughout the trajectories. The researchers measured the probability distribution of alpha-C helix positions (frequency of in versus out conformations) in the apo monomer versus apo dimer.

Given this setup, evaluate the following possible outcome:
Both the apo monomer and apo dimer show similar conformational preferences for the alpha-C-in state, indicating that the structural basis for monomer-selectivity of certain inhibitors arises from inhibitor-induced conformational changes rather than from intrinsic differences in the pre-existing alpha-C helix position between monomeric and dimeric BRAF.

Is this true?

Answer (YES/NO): NO